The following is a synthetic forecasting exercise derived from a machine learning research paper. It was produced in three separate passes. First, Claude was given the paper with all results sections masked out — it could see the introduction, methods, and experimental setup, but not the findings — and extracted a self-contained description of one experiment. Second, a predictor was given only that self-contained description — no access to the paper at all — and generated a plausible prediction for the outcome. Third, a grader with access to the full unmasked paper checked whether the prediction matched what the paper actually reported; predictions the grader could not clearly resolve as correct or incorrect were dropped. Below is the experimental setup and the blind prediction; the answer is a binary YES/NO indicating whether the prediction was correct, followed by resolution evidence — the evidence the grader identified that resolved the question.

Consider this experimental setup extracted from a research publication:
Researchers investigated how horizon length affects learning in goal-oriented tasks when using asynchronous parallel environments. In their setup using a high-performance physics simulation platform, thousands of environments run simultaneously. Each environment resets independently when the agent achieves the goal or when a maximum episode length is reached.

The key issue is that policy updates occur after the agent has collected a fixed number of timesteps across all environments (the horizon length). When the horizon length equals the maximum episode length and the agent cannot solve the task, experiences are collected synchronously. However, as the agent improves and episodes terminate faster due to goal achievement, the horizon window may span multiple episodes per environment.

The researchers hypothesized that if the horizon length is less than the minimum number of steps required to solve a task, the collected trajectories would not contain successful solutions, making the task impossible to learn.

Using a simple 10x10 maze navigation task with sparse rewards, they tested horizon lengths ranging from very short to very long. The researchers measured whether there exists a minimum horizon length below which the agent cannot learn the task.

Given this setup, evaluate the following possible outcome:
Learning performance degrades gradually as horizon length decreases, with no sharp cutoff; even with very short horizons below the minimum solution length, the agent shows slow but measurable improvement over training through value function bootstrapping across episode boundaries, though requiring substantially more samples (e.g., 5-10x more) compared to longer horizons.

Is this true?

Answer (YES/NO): NO